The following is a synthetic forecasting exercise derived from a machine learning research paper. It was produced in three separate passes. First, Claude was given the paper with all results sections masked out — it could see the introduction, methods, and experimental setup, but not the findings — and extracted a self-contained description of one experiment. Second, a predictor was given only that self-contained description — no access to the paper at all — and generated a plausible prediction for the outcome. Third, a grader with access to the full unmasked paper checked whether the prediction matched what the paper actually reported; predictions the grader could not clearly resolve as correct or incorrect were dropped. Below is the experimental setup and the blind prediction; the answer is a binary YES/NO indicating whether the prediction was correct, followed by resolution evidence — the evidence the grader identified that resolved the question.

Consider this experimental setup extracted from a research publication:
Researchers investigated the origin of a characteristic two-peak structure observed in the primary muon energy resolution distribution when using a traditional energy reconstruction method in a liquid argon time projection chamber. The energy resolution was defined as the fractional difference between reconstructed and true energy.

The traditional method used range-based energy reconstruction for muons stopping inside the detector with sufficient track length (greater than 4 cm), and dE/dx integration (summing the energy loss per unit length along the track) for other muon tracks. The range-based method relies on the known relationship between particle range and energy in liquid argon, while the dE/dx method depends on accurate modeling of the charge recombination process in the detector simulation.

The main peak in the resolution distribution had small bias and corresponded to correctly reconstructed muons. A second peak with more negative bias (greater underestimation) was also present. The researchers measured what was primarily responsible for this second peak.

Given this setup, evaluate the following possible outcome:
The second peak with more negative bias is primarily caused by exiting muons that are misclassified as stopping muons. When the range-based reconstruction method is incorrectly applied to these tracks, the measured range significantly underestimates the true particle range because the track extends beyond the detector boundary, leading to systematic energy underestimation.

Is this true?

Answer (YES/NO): NO